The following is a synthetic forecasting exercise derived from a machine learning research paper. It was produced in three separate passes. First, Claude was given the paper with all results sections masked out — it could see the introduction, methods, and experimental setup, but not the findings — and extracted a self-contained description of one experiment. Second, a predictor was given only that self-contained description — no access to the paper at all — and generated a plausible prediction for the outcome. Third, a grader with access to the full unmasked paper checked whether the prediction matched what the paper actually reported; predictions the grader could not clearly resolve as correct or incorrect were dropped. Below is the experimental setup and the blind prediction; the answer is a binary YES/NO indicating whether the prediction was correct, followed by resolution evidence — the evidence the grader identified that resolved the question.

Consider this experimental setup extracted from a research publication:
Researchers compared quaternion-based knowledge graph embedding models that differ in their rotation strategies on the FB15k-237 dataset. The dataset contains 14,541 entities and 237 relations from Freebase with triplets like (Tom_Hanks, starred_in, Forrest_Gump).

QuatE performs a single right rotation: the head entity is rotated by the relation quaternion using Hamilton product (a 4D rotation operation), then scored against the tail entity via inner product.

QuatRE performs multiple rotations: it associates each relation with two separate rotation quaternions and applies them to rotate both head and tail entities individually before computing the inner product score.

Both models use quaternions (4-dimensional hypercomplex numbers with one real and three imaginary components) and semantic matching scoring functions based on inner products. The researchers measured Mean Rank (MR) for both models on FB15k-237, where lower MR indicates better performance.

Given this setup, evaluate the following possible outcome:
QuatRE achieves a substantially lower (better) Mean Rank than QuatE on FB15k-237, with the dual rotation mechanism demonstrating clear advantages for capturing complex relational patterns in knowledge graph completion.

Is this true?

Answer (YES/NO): NO